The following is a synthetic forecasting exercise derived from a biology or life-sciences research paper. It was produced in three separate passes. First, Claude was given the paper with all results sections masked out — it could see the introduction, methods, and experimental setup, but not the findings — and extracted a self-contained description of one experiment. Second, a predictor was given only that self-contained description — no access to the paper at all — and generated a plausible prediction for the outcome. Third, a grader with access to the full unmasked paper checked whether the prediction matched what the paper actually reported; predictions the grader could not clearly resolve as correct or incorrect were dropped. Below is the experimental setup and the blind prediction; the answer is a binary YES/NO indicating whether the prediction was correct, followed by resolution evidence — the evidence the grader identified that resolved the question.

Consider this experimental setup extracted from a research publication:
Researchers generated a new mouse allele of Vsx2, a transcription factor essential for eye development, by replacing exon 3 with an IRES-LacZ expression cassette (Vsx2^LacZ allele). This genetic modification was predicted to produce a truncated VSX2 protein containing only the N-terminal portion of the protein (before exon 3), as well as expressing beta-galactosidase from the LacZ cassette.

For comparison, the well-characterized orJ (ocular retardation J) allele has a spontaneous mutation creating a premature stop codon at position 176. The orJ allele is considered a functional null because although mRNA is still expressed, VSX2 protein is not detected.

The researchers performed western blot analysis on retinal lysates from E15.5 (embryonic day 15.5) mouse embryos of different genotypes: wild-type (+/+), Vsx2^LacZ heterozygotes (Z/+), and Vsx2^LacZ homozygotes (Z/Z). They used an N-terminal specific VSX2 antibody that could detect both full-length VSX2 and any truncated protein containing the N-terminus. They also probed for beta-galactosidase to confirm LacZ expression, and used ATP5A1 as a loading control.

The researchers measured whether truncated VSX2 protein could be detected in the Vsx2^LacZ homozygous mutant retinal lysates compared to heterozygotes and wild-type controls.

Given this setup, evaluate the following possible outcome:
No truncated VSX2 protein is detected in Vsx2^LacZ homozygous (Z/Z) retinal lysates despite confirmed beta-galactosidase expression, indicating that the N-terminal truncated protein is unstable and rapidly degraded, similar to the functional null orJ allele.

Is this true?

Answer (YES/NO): NO